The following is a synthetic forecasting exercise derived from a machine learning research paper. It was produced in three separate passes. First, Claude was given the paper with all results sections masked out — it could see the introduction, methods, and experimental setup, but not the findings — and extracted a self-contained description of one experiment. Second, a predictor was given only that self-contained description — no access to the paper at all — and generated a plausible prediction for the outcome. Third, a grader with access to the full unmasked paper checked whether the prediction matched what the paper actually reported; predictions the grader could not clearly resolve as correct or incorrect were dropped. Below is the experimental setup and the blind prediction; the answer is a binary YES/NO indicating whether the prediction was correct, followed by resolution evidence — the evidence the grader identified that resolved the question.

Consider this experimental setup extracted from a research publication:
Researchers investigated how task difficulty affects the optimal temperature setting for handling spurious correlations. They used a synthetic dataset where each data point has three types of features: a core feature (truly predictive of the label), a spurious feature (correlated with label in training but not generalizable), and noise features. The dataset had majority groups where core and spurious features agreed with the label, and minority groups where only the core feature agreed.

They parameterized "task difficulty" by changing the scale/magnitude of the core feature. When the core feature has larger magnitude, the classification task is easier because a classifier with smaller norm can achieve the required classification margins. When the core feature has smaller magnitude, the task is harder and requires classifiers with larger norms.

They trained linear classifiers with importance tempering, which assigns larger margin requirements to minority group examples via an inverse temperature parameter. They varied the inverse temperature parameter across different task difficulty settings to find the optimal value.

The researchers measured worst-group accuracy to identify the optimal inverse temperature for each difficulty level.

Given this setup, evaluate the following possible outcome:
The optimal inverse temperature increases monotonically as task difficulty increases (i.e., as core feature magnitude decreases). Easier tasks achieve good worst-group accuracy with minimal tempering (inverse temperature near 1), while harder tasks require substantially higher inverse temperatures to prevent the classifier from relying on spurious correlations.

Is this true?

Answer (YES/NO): YES